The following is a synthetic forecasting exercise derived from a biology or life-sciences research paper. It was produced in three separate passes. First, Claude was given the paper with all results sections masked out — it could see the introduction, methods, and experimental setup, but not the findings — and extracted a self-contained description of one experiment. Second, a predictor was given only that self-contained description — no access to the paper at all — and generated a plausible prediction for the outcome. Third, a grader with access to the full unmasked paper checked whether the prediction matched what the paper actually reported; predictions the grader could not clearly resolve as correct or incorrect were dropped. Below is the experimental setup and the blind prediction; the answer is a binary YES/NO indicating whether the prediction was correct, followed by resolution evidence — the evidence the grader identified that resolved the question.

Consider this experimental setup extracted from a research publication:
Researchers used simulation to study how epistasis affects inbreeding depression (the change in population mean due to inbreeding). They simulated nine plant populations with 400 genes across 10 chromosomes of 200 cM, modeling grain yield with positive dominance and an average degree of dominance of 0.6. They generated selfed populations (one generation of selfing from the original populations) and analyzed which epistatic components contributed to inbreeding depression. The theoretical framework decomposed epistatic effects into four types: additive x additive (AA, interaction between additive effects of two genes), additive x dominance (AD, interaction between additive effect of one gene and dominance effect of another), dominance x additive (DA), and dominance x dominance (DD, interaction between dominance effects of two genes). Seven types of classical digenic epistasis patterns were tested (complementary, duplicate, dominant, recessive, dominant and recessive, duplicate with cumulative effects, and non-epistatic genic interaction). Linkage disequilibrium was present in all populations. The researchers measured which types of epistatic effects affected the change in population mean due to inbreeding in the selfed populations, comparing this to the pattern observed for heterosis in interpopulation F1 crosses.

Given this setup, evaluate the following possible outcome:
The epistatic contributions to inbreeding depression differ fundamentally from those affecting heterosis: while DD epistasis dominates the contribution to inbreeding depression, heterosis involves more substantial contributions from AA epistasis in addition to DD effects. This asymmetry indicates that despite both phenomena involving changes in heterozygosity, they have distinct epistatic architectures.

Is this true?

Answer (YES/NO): NO